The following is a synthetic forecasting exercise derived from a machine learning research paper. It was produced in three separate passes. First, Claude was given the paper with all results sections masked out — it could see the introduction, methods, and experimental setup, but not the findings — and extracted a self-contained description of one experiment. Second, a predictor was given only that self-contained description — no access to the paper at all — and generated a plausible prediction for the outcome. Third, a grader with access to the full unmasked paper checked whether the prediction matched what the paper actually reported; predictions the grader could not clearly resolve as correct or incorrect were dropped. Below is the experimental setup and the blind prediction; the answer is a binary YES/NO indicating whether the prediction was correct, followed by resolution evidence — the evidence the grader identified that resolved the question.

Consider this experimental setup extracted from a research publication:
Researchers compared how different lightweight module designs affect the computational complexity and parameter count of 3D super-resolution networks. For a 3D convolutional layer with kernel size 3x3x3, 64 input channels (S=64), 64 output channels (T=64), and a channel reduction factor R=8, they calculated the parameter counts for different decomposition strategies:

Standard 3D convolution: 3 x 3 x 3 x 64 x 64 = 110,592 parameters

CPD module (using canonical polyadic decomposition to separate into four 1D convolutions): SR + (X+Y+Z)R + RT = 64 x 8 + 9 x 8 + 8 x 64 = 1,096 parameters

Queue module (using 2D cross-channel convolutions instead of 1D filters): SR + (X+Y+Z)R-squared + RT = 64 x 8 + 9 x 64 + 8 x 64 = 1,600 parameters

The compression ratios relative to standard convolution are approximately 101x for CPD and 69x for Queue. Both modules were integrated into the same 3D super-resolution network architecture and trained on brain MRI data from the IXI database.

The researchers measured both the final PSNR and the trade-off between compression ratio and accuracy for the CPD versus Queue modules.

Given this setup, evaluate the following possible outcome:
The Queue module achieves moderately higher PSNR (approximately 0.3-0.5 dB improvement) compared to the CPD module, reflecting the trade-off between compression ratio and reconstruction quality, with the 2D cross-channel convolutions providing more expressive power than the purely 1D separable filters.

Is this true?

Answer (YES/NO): NO